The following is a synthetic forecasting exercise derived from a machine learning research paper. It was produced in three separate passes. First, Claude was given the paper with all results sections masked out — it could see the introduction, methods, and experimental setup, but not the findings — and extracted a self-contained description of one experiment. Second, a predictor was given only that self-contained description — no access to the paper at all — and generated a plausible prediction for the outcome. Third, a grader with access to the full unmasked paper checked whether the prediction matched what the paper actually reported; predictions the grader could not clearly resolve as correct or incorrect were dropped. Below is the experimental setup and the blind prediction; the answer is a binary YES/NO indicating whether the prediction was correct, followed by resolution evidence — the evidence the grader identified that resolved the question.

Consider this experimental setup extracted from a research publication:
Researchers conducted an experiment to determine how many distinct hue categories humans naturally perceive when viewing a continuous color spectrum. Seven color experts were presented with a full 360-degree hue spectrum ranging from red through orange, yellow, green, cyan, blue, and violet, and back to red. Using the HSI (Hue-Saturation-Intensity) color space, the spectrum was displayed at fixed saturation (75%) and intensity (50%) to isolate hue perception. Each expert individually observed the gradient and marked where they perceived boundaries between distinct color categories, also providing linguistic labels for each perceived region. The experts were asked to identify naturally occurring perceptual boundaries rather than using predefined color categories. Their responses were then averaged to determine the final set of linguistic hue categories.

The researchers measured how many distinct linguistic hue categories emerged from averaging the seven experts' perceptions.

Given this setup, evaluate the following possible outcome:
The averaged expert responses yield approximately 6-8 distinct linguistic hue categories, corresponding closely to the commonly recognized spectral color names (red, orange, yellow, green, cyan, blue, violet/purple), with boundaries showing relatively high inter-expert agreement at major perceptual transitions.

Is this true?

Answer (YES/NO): NO